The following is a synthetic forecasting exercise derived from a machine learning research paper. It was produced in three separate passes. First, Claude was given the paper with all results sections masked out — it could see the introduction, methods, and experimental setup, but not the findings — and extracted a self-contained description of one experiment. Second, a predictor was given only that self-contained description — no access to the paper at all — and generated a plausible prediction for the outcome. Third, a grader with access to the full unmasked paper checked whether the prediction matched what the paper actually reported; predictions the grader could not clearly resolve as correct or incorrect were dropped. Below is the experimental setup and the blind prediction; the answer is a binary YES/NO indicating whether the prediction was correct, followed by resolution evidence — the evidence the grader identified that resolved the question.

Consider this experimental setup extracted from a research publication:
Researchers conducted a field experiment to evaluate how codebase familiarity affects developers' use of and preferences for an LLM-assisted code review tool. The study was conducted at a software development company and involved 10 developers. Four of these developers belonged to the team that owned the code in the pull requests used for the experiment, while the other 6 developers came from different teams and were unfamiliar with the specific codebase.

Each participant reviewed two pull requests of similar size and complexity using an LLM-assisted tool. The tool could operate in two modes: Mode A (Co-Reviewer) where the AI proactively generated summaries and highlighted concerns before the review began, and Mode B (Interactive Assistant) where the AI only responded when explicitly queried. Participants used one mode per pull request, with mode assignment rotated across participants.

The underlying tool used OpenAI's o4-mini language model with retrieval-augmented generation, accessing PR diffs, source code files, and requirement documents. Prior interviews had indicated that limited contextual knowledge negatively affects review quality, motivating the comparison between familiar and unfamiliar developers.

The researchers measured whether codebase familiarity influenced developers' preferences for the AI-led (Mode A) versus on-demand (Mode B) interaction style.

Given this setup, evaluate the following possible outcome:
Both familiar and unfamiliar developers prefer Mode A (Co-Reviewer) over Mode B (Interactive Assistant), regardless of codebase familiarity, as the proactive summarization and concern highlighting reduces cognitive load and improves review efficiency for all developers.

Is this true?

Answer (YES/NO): NO